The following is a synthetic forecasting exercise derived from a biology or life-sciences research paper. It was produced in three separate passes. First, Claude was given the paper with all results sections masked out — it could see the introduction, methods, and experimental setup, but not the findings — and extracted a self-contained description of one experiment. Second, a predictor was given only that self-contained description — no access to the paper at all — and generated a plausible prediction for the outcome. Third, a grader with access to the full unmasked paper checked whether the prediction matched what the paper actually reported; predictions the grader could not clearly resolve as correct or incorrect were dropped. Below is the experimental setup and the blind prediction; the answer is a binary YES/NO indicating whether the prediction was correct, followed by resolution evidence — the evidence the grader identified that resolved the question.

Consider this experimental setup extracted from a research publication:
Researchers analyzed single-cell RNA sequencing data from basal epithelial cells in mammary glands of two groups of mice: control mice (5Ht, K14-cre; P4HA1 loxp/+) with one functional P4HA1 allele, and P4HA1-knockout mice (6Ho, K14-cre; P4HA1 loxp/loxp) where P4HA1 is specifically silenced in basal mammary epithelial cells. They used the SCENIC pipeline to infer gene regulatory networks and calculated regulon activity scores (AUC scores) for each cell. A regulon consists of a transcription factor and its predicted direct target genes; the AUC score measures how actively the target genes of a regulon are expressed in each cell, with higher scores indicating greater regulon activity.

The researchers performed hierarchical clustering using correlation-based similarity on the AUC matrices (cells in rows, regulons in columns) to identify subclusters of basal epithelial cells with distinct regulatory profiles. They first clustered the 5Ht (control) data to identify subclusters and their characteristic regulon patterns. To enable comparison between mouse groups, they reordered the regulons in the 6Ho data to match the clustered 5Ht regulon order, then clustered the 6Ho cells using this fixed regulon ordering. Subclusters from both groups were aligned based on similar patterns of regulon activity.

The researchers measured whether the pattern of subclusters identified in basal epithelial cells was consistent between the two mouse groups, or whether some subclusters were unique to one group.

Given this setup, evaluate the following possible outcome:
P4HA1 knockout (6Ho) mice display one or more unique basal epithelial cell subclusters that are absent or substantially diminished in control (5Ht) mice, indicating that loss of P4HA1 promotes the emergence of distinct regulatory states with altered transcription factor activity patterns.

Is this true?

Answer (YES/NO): YES